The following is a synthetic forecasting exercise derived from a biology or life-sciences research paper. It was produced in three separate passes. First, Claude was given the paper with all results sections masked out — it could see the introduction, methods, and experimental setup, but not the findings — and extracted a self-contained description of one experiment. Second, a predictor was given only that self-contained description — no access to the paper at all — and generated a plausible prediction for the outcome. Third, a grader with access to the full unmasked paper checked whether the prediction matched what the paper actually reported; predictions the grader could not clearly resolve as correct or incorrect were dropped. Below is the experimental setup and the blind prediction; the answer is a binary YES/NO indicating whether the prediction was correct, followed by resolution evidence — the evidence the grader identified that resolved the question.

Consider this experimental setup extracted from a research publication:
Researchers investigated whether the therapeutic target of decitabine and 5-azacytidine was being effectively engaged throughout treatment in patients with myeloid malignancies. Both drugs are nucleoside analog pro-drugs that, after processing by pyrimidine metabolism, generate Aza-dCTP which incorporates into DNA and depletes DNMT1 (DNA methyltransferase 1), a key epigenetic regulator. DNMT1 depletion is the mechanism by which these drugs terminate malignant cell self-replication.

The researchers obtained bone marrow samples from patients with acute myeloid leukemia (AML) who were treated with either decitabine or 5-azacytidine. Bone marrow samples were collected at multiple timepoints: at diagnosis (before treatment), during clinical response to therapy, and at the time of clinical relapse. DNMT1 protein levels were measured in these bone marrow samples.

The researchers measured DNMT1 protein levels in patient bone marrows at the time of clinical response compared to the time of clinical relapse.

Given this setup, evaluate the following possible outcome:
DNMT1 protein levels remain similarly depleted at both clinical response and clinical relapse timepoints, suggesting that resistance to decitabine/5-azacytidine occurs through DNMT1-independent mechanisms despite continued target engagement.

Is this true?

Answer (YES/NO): NO